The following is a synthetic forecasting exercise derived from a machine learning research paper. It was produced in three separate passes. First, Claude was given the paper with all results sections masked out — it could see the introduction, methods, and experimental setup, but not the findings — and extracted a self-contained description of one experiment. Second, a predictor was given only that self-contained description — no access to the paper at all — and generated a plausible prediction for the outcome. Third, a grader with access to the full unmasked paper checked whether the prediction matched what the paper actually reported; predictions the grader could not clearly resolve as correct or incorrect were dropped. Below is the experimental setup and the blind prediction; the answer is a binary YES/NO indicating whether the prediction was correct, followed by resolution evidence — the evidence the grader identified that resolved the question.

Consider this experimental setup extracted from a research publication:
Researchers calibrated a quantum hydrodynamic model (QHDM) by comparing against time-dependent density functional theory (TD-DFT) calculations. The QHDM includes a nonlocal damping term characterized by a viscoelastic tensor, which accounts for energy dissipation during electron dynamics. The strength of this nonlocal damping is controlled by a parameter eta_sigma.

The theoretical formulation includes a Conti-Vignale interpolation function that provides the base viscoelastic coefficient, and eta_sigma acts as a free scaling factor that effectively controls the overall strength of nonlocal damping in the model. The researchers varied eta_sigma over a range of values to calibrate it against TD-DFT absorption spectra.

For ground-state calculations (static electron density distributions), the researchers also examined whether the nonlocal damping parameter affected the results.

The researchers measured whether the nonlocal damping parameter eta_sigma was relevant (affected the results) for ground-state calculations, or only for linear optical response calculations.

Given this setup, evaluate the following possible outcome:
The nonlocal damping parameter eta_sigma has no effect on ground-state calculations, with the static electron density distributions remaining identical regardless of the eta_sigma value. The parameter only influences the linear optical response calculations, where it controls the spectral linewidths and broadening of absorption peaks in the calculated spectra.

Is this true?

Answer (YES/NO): YES